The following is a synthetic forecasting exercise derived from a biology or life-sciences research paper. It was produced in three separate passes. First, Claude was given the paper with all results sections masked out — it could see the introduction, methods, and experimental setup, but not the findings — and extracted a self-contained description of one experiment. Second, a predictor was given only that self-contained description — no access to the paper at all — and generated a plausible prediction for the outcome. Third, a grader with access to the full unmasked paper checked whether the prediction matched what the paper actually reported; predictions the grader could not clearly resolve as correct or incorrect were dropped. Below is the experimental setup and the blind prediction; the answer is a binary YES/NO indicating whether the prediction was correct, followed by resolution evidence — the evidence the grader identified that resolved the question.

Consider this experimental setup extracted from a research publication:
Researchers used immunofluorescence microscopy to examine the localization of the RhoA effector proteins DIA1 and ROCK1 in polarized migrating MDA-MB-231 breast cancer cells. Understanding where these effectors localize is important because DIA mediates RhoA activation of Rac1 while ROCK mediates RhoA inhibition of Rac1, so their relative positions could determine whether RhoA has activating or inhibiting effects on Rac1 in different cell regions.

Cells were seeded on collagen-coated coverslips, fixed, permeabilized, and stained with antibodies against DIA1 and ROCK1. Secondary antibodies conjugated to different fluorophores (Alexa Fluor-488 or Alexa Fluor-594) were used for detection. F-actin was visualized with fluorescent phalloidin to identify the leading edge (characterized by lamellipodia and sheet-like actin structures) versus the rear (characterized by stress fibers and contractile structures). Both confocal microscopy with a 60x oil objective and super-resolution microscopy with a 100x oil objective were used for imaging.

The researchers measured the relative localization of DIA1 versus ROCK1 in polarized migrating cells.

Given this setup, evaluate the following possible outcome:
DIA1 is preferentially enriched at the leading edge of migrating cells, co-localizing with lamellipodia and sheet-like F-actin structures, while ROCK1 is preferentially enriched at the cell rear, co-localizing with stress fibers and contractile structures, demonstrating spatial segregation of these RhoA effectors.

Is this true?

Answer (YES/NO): YES